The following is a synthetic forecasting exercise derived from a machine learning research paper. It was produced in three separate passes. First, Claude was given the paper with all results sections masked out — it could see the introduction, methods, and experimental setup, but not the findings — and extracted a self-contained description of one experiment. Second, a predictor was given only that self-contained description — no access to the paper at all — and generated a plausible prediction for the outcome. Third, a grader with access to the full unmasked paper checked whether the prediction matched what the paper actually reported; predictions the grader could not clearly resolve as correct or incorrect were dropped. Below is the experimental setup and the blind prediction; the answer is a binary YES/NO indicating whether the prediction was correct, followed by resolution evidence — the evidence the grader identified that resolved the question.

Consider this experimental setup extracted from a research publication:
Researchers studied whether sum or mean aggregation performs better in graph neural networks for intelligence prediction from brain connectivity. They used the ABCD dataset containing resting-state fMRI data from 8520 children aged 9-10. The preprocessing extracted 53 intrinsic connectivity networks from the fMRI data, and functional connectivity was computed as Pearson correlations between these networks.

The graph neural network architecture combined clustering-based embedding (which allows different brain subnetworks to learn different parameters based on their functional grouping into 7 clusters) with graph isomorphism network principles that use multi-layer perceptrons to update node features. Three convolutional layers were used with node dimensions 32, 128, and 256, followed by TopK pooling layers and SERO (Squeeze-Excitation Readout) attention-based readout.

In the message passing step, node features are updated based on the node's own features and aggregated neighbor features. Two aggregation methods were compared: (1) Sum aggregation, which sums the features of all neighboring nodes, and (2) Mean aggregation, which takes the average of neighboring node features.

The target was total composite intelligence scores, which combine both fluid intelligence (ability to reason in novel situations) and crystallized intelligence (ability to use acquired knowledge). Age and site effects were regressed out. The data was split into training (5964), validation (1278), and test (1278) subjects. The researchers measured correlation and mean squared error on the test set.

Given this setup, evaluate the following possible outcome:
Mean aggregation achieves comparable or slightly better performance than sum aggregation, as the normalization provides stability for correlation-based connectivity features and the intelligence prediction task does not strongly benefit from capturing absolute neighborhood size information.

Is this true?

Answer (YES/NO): NO